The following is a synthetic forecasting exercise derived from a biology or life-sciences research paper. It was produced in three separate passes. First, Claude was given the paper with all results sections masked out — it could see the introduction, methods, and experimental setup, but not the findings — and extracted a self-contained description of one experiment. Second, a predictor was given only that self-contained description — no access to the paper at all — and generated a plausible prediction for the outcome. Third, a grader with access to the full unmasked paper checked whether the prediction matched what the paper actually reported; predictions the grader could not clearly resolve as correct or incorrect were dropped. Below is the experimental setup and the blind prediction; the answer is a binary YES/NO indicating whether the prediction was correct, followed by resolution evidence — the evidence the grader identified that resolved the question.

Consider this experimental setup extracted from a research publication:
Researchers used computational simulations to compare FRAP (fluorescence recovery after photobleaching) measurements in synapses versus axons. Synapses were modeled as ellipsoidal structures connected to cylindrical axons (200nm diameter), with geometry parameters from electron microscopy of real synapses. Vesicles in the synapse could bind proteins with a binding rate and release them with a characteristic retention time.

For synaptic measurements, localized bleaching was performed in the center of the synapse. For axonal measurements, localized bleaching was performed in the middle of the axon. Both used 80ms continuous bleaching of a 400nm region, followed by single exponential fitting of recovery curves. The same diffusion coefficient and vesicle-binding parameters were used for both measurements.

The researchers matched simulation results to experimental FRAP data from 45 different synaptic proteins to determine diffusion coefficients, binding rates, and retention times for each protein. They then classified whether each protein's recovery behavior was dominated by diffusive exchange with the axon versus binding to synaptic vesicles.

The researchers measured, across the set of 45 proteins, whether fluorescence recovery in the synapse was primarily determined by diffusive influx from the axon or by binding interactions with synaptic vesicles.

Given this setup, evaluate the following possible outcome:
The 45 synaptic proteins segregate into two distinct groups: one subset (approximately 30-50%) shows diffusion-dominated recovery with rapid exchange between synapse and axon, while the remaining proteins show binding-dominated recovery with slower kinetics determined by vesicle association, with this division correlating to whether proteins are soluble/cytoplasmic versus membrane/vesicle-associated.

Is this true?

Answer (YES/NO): NO